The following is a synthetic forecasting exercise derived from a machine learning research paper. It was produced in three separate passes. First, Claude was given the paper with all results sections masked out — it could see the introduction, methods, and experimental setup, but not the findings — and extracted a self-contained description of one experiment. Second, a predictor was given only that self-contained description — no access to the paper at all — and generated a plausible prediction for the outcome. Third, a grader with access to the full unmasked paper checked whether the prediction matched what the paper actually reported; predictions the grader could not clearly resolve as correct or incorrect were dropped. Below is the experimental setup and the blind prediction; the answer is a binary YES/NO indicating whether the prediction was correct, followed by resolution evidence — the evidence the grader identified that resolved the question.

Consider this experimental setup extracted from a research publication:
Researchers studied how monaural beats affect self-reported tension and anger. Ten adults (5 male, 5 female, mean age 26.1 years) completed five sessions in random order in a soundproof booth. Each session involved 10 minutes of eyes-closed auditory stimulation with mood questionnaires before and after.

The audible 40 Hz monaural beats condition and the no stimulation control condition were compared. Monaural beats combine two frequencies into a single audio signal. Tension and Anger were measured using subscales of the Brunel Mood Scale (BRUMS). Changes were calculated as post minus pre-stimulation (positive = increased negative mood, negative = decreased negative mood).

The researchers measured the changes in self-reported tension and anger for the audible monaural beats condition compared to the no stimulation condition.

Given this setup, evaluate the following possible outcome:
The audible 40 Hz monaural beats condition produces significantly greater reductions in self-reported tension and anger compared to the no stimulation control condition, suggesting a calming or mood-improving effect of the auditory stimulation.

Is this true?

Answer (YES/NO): NO